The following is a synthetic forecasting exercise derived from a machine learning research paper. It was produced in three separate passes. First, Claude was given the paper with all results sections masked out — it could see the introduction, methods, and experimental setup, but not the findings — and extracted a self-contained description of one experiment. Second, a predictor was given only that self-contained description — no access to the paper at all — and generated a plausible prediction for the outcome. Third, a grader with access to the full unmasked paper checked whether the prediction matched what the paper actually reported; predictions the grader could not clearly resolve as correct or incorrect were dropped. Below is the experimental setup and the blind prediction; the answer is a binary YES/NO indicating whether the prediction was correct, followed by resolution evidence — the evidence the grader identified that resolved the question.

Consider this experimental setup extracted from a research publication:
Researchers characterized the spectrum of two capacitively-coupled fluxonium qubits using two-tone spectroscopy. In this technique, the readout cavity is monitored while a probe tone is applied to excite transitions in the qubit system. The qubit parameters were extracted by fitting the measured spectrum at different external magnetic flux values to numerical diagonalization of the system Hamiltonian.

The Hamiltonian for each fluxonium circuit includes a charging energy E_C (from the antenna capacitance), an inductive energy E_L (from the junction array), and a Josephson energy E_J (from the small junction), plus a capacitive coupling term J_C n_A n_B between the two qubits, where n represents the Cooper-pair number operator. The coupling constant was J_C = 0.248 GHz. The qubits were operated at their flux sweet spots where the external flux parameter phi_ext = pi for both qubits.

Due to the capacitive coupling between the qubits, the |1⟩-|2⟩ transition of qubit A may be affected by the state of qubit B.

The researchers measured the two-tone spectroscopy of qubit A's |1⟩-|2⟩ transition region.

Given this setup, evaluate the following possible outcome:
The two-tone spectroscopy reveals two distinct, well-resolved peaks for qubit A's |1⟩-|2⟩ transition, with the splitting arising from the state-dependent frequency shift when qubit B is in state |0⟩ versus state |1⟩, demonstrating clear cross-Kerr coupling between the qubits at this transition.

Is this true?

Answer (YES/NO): YES